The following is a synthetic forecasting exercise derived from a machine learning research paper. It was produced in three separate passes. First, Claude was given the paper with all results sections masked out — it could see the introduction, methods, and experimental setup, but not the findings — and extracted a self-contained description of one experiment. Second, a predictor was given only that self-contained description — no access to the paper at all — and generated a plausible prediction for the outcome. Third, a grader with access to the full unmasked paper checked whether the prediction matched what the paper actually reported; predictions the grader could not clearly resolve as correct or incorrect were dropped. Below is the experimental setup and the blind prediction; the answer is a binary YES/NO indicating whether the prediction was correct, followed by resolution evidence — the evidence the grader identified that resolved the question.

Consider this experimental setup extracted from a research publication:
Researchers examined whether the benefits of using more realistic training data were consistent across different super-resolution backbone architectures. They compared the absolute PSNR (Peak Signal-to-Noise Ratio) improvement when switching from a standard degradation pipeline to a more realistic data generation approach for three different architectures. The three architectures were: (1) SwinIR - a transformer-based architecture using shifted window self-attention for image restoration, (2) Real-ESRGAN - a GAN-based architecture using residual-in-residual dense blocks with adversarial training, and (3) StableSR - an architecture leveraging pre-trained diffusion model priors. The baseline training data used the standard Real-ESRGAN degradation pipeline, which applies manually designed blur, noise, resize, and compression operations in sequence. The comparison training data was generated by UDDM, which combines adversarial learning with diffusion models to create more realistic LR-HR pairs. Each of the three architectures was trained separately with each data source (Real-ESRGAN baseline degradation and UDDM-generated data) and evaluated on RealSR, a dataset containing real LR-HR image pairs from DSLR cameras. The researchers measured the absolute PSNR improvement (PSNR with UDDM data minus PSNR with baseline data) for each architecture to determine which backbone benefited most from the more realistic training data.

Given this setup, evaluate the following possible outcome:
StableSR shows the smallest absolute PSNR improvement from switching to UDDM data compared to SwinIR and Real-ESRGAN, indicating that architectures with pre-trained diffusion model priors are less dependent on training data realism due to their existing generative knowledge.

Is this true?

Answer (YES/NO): NO